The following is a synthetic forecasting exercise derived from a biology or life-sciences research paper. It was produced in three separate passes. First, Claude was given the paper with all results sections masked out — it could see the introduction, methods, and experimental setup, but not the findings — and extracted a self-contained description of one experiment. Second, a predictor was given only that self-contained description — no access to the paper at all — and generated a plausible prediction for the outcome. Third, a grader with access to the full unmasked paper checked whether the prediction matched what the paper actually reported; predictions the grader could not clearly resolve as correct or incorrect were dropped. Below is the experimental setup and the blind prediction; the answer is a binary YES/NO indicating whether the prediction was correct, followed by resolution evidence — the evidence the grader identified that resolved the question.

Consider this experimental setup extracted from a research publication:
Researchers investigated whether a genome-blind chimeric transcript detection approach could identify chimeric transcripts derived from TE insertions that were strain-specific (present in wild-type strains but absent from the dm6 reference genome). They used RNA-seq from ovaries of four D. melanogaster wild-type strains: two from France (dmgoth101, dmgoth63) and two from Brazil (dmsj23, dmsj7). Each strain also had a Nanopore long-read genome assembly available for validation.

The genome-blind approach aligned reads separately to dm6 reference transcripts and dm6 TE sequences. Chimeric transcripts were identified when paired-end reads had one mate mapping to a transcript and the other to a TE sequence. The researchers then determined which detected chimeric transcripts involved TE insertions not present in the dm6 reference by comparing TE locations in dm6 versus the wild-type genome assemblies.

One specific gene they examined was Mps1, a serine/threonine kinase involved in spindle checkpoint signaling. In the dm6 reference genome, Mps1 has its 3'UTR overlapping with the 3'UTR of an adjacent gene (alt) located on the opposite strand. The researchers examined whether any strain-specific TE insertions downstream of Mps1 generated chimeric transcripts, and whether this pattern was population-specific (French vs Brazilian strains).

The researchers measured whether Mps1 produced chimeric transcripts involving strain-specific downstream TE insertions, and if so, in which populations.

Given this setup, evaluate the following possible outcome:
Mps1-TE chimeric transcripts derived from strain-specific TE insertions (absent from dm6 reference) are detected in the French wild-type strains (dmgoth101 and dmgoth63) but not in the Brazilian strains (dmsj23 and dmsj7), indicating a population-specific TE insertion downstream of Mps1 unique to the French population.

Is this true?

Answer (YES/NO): YES